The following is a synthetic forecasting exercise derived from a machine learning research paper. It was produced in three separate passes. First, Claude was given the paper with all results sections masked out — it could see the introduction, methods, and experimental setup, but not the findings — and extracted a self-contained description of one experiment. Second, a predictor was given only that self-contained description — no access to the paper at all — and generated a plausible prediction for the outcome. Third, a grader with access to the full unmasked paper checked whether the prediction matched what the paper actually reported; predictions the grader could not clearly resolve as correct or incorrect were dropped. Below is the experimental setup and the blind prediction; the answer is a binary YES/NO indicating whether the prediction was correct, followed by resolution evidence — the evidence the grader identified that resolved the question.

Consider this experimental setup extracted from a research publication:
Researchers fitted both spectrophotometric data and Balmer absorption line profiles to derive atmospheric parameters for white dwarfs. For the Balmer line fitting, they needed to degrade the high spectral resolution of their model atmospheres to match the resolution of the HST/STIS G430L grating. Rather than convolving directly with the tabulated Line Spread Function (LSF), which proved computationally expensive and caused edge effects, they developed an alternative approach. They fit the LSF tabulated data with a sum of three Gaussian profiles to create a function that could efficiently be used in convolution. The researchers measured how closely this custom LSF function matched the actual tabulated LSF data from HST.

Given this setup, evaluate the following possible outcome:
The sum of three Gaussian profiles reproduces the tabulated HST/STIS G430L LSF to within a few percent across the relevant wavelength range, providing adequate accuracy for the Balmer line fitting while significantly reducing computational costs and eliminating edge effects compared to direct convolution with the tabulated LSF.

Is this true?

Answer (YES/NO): NO